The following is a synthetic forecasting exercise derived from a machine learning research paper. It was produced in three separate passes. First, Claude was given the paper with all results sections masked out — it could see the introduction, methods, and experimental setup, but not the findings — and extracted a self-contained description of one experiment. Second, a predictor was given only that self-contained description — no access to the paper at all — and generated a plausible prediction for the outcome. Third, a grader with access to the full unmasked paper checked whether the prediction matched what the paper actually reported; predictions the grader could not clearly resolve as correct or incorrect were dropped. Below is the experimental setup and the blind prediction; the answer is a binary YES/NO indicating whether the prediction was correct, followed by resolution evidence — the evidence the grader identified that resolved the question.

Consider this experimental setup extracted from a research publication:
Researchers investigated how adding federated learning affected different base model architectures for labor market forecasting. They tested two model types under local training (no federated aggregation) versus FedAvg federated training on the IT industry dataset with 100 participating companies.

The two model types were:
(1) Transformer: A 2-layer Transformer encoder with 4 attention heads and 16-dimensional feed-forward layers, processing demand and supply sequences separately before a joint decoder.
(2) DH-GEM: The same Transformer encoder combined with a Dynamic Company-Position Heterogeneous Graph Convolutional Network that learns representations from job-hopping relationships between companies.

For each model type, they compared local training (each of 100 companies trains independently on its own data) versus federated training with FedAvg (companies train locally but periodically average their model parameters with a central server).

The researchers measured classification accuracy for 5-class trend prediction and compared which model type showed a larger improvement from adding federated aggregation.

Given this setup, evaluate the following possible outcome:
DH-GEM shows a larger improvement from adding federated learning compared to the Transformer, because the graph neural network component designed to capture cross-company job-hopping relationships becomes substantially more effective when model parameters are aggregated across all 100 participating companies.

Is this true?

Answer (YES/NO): YES